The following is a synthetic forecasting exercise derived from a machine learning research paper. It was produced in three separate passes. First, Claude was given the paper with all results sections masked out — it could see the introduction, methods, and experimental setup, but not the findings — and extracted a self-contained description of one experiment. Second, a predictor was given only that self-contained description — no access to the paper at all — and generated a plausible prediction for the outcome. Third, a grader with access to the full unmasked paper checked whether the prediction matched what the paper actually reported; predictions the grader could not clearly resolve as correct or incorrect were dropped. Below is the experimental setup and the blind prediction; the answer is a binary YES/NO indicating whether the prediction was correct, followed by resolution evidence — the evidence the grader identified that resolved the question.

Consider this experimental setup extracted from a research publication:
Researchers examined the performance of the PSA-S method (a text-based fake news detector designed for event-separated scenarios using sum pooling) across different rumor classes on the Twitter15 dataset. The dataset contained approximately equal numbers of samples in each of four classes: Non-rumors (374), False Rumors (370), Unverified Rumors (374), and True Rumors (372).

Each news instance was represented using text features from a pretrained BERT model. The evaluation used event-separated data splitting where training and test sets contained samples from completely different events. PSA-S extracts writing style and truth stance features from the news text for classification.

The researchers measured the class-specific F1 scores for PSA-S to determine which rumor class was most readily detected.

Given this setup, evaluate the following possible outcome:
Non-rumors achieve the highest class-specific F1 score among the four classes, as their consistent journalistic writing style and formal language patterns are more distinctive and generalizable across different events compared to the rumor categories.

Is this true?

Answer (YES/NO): NO